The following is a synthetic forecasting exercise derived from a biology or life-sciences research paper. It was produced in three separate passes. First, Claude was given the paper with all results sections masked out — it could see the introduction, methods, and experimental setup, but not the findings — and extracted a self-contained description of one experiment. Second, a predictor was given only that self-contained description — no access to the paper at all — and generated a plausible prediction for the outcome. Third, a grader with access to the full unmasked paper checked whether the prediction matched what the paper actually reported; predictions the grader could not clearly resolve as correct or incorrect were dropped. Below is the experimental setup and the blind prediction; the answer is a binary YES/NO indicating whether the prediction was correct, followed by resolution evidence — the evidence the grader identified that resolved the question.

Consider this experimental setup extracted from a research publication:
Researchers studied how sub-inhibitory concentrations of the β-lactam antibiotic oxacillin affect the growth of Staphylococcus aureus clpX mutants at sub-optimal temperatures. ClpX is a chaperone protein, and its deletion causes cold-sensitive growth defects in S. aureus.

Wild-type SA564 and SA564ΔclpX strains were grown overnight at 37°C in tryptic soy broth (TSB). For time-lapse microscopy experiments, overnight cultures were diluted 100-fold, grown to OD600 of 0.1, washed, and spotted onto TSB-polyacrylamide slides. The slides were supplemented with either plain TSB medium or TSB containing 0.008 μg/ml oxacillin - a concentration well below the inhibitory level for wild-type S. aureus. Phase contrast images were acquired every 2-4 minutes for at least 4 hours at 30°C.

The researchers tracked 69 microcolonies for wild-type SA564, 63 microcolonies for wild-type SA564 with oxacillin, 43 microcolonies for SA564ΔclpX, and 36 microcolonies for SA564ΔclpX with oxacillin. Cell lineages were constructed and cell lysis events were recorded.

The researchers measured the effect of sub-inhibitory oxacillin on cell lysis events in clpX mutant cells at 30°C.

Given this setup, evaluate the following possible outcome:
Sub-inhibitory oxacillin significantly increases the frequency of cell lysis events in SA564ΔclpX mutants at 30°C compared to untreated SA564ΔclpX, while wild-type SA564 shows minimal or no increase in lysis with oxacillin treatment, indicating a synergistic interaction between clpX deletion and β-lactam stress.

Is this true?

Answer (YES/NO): NO